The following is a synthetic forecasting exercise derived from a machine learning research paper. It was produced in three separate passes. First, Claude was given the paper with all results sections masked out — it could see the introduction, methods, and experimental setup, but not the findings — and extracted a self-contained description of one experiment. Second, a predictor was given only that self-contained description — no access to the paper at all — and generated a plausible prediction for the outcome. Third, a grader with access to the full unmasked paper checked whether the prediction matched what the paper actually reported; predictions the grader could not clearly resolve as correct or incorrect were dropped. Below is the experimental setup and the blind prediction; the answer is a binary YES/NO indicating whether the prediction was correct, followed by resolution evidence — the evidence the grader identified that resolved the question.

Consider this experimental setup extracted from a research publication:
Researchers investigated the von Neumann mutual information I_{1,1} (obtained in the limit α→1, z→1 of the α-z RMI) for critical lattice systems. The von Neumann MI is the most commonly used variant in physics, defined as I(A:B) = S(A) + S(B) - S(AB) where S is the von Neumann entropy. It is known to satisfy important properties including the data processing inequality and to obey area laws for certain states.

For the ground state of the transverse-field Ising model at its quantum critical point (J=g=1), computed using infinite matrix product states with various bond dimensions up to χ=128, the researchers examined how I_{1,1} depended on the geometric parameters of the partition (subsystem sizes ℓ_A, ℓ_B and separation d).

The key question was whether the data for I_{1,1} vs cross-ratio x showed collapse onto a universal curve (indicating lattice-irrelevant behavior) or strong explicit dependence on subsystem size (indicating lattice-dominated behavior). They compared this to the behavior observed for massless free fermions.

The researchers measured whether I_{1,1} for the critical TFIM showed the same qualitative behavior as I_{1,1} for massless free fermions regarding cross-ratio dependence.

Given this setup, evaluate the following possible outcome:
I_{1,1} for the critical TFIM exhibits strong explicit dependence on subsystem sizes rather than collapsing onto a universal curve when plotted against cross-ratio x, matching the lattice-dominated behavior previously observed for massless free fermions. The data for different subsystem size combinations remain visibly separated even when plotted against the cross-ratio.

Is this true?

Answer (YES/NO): NO